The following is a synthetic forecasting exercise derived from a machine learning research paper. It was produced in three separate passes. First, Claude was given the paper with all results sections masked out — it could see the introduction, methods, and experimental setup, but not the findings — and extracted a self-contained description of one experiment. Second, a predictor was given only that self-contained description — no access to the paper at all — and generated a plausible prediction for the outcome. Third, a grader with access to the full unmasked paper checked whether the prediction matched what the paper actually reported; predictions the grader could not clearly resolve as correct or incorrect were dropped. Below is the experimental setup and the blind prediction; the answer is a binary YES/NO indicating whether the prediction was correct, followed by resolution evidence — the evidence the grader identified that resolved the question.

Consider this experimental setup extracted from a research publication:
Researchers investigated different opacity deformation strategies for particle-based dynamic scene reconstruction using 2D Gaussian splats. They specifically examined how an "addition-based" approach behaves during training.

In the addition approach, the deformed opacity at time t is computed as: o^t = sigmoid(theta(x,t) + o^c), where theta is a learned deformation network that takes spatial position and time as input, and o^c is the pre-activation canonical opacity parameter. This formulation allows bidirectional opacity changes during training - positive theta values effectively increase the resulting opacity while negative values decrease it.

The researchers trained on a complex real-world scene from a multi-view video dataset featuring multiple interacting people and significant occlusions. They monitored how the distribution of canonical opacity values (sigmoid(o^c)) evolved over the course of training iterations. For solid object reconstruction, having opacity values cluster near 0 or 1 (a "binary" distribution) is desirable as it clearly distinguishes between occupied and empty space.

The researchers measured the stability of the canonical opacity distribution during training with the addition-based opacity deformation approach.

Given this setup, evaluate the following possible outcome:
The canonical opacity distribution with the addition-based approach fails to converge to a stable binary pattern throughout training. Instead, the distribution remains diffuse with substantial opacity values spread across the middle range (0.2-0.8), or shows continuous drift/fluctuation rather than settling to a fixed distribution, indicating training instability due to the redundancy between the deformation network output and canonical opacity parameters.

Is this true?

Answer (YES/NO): YES